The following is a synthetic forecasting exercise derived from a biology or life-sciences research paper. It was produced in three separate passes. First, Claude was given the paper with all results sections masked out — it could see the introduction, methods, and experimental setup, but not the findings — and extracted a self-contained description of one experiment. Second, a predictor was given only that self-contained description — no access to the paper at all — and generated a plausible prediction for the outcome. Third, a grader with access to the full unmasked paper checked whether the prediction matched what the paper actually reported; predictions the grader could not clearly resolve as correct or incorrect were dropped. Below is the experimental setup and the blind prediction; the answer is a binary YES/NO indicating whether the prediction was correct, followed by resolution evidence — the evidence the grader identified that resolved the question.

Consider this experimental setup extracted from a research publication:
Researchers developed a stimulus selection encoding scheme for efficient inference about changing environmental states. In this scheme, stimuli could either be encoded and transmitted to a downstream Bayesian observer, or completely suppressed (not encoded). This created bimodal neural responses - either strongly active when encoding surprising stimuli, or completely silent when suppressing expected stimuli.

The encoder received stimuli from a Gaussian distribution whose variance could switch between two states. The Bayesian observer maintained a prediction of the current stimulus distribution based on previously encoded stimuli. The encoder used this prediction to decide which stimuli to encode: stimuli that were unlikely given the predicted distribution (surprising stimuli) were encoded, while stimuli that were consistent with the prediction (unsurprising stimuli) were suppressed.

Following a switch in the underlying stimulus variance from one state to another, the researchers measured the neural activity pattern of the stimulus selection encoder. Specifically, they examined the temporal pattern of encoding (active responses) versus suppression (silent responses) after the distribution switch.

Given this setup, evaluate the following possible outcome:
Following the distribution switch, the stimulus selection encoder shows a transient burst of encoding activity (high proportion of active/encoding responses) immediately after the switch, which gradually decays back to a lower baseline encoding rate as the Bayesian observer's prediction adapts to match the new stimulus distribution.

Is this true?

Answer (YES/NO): NO